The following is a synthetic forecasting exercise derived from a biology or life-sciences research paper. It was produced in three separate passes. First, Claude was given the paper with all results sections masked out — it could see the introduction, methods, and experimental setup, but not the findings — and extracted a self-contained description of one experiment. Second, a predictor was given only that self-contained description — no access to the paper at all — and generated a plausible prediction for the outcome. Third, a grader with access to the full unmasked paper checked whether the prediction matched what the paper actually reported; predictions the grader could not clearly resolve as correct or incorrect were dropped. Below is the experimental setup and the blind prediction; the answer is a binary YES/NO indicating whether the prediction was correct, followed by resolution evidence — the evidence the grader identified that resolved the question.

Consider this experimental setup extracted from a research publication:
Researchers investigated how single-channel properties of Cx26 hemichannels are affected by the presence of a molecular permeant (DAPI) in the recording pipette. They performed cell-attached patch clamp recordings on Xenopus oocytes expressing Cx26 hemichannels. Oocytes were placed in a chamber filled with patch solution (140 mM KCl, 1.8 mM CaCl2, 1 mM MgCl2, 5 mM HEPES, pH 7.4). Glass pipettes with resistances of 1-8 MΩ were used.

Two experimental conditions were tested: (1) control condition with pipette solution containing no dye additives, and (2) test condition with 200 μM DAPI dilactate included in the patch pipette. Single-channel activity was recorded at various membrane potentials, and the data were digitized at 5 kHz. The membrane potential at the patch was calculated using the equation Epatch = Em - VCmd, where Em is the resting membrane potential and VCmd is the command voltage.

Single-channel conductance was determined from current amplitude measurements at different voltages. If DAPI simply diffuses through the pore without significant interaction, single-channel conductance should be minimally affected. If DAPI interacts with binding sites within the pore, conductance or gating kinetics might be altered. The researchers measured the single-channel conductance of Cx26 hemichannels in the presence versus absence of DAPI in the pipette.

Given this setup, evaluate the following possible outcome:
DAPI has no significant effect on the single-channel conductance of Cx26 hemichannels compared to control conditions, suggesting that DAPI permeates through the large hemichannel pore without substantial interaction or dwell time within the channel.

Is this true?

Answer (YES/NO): YES